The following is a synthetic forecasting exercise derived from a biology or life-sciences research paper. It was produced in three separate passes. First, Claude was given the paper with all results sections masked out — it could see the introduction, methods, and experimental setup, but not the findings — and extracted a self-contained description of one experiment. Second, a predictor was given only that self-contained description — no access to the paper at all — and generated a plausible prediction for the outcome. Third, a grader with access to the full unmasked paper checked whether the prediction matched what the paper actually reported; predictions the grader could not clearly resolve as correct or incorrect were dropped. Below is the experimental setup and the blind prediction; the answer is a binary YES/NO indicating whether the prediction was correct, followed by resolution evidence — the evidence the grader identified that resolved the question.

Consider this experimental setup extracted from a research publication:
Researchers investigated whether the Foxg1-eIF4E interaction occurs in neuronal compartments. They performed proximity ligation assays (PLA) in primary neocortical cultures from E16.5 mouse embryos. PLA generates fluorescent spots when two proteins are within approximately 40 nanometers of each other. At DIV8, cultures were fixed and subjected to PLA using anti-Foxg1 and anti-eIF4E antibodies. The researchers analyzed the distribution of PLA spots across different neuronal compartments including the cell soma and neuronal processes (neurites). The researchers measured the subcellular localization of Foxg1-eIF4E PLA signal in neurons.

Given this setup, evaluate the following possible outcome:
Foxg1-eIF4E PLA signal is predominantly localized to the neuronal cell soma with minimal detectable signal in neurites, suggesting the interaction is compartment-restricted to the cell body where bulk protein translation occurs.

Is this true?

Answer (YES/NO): NO